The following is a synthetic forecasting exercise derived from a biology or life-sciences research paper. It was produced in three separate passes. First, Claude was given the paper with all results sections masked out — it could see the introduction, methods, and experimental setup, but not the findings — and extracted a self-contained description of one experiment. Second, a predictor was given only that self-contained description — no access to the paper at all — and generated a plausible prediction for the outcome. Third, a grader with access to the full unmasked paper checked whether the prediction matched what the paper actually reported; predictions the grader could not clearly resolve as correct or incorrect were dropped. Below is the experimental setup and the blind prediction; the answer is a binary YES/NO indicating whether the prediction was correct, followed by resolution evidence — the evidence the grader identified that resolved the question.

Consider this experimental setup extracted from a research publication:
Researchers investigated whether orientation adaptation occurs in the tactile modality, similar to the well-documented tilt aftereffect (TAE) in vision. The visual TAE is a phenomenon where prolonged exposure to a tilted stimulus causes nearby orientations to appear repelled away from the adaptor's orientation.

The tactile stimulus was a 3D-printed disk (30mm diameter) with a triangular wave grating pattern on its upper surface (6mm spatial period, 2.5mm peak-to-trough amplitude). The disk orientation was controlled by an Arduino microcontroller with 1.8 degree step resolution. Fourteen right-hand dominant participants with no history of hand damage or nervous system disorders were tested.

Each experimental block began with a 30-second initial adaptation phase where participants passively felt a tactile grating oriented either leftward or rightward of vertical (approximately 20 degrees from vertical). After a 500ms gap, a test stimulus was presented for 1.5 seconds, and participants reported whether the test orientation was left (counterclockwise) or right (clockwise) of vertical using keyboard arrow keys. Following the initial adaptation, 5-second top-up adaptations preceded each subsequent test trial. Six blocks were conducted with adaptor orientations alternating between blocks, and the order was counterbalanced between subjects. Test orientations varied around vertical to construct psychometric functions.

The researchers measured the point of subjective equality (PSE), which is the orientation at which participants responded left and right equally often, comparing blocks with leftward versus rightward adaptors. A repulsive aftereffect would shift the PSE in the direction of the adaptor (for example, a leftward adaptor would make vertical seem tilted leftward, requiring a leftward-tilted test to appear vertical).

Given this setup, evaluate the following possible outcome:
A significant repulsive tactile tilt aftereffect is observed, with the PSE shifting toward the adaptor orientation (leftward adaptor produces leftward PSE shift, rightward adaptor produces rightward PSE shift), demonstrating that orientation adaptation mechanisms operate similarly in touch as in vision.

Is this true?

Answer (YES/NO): YES